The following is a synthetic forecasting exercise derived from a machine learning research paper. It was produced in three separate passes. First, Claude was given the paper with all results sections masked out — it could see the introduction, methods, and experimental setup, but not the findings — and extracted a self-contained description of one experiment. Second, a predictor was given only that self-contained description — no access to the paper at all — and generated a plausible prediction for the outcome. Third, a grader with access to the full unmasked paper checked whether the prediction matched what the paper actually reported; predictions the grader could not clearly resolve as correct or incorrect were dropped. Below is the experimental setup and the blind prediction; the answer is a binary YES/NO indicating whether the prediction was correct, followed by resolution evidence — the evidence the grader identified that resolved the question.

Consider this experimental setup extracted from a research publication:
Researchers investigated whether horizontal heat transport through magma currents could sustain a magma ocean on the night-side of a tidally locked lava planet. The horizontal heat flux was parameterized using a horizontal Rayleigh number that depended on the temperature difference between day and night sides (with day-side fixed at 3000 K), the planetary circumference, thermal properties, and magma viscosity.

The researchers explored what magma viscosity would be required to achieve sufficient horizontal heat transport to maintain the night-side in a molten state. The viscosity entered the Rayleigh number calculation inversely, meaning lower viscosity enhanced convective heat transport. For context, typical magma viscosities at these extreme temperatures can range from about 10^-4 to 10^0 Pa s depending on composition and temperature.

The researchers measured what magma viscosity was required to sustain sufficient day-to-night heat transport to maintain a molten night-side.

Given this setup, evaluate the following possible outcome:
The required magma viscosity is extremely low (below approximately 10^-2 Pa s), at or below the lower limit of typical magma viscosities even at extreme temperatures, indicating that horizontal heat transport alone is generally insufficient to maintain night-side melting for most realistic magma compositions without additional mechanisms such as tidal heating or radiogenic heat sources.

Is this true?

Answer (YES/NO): NO